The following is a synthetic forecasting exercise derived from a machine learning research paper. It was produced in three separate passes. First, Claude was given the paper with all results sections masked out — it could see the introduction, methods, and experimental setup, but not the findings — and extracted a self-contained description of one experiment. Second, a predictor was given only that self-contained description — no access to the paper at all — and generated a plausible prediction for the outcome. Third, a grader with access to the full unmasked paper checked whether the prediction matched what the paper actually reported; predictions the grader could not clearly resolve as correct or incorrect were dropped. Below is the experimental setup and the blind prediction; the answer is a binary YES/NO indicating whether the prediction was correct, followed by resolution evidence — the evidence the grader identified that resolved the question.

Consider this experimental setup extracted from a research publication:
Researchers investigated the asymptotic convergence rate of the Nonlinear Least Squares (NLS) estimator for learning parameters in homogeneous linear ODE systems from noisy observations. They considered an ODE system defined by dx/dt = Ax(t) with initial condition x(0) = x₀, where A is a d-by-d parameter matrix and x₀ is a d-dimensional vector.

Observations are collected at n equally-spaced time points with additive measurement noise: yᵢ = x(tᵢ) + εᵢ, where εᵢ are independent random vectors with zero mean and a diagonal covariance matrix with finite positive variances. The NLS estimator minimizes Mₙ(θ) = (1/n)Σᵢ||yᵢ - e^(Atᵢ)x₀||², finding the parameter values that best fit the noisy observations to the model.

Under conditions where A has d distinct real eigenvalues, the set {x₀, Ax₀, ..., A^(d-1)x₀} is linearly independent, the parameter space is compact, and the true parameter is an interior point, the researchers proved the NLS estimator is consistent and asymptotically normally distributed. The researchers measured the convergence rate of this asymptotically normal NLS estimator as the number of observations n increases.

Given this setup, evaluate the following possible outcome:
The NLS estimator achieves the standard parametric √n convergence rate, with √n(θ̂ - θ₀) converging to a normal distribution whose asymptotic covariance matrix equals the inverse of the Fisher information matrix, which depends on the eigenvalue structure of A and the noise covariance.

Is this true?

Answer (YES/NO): NO